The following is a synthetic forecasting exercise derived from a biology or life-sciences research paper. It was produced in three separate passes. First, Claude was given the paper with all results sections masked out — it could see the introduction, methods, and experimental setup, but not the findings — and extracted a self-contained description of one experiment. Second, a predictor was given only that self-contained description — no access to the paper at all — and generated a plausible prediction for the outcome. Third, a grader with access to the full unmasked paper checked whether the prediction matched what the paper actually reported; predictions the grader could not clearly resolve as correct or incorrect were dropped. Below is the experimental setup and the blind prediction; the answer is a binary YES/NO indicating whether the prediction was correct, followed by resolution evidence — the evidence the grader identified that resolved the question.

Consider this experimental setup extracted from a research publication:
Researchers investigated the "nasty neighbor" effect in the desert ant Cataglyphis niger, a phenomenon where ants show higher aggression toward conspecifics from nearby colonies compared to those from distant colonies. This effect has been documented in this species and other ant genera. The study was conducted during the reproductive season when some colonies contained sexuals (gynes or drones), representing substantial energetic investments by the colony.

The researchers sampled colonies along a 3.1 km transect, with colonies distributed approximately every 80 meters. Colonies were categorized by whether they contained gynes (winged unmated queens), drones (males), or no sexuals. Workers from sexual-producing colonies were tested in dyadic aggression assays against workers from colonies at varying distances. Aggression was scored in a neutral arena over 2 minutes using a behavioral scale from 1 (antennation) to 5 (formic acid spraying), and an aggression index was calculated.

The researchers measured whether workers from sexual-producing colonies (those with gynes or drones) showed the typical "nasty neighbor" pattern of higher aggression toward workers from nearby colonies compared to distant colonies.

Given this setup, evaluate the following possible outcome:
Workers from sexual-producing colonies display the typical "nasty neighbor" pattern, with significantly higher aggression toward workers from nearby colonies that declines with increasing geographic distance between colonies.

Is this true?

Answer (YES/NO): NO